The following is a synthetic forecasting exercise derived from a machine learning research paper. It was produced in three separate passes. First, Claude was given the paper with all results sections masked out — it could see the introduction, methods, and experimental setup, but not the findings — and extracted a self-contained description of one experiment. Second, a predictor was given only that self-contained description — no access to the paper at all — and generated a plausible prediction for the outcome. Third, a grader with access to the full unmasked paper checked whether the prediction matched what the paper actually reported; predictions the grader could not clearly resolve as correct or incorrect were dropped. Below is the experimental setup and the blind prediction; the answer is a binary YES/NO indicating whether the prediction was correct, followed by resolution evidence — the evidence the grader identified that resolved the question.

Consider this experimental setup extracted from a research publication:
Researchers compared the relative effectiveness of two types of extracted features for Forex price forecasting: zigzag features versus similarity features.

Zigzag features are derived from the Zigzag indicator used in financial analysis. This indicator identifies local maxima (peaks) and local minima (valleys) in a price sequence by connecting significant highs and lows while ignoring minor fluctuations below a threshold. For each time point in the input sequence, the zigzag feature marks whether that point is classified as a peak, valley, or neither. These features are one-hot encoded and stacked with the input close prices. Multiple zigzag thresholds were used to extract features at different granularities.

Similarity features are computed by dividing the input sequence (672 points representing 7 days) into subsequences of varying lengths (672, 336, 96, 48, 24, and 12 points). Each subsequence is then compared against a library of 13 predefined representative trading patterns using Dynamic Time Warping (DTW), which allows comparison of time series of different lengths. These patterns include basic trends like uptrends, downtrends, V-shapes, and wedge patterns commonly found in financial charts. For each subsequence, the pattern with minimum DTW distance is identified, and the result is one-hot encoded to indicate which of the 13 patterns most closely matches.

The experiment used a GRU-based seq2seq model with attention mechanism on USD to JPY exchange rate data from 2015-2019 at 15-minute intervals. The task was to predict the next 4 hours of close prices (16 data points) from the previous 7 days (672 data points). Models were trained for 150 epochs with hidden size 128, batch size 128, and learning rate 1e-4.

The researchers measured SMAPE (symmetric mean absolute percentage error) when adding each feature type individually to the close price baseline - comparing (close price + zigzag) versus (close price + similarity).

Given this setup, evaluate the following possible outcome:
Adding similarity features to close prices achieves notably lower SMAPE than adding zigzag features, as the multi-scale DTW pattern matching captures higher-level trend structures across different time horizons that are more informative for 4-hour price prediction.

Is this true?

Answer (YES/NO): NO